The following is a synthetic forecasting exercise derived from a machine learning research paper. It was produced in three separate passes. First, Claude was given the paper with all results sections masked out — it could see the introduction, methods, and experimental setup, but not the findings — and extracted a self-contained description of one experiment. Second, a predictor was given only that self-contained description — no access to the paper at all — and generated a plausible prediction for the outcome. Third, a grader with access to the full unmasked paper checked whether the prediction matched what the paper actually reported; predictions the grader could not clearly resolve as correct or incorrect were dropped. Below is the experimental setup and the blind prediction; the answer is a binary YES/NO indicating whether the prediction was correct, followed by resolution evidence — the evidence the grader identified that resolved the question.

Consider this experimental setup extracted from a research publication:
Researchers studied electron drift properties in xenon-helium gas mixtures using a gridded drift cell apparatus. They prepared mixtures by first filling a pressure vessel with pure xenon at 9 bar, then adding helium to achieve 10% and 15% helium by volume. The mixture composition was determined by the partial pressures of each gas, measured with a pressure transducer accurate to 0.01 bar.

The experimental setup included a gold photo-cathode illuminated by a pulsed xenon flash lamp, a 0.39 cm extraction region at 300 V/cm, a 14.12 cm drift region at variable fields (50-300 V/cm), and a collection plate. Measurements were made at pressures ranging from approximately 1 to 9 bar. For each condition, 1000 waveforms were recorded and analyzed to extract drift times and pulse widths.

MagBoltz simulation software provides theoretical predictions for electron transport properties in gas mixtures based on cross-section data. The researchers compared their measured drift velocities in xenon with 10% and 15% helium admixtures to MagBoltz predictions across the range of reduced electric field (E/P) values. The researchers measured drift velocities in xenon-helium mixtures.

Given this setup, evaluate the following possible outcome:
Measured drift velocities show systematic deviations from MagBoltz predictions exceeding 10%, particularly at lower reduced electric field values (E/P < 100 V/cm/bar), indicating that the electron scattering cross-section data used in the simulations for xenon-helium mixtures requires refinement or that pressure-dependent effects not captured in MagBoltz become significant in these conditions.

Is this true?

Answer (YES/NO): NO